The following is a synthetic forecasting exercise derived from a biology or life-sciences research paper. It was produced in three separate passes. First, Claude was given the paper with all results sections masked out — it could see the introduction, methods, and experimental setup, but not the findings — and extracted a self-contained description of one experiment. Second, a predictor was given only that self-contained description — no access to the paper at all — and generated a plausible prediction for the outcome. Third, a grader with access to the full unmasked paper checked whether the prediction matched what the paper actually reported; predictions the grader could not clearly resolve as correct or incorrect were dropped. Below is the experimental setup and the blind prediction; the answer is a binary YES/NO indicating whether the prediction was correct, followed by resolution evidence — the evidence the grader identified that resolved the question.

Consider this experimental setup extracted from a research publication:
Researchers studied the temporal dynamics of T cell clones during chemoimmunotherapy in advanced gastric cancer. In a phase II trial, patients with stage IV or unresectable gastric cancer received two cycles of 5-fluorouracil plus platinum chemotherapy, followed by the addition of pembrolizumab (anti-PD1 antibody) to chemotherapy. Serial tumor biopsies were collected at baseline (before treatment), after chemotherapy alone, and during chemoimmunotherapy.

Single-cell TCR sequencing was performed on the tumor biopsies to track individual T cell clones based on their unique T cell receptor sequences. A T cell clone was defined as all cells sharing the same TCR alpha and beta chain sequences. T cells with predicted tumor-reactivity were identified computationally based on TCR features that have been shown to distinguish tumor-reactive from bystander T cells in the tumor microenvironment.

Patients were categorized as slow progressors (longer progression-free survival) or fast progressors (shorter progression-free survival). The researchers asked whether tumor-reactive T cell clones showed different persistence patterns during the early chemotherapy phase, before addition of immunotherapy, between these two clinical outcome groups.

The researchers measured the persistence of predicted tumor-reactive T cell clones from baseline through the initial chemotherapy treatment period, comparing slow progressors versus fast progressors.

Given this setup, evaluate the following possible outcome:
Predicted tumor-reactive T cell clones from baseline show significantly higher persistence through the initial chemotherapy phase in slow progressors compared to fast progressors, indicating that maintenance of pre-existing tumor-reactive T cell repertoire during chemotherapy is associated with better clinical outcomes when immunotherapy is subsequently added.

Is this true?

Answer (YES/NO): YES